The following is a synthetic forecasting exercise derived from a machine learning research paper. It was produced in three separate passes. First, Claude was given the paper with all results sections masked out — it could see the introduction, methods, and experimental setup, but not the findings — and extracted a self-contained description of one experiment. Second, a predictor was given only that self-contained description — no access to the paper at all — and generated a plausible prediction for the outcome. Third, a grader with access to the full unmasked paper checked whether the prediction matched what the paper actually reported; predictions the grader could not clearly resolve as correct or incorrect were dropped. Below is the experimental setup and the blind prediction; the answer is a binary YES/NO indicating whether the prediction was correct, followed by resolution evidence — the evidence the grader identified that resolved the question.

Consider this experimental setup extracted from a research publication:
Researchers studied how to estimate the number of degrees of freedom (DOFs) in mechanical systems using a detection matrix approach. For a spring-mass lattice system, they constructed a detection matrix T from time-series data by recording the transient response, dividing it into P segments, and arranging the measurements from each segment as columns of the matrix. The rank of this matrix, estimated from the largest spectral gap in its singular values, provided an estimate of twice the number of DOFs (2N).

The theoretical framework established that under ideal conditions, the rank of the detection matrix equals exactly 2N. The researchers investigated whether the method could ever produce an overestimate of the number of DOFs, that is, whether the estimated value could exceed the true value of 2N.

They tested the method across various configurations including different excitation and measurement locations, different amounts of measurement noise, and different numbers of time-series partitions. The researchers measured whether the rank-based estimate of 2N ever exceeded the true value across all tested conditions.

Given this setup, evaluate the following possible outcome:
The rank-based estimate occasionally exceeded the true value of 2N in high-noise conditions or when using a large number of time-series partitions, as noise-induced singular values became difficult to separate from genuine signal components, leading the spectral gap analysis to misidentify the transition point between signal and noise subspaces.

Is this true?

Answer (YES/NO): NO